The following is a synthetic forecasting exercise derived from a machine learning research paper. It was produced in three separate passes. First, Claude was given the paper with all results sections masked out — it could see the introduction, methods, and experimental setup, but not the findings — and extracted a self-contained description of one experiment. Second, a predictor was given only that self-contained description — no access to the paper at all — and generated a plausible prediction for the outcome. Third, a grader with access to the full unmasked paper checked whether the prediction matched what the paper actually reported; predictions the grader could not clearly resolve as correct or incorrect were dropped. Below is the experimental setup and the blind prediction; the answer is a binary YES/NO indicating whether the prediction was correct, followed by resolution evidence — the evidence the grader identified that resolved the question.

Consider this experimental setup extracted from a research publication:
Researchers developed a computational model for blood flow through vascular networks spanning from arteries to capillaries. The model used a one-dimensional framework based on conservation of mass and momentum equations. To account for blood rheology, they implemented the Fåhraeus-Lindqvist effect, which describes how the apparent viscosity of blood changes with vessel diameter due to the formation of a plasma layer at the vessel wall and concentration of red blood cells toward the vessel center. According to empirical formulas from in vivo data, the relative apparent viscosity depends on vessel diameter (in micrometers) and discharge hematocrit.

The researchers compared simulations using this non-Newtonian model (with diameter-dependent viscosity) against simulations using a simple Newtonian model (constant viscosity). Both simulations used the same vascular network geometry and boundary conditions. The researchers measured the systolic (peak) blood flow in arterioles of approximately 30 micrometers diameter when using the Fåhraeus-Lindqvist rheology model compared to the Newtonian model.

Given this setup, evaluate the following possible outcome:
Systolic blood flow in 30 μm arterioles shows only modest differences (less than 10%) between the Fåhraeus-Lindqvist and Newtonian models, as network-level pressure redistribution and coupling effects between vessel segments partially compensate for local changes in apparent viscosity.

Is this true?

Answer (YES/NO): NO